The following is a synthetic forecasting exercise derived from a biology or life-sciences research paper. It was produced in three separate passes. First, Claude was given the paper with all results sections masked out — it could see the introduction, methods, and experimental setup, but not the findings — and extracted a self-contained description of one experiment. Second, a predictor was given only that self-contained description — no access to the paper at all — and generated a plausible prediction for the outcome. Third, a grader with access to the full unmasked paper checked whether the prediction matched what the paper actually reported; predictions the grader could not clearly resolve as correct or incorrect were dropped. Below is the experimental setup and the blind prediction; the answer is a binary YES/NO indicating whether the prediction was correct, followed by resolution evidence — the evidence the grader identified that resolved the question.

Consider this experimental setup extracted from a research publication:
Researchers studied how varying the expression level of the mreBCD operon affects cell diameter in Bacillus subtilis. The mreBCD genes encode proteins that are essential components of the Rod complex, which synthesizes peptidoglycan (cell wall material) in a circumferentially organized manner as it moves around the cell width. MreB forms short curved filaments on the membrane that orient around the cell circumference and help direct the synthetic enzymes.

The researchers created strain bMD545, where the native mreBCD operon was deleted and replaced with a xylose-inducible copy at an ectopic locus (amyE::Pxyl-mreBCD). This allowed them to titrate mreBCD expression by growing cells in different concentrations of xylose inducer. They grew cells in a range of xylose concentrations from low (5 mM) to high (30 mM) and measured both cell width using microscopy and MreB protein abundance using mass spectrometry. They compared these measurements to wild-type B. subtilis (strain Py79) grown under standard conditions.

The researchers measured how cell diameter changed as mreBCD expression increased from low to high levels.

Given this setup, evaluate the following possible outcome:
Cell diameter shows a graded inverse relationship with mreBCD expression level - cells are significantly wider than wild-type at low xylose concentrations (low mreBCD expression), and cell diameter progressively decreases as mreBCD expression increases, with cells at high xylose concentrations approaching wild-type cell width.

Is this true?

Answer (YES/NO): NO